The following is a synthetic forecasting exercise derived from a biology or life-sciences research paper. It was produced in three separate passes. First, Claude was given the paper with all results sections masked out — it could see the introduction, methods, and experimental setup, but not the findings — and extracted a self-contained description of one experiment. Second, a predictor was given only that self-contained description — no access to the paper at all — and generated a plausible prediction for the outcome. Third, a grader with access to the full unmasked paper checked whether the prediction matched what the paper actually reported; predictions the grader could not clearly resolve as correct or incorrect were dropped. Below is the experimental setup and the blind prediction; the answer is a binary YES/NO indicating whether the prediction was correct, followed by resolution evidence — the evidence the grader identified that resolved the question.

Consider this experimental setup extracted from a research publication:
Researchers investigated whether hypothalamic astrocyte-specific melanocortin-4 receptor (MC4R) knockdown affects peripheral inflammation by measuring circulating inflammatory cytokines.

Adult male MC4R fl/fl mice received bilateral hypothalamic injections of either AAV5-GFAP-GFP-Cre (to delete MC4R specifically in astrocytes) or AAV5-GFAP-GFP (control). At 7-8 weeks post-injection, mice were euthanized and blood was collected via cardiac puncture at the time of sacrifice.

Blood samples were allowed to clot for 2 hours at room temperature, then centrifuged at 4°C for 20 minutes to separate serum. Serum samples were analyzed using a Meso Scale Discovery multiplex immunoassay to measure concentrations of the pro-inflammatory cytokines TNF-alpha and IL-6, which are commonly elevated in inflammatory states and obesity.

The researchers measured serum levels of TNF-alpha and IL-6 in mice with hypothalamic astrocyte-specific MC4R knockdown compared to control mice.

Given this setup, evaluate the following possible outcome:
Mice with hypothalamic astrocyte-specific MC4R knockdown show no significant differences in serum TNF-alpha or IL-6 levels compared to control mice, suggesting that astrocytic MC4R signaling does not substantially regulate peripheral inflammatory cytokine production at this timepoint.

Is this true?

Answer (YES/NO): YES